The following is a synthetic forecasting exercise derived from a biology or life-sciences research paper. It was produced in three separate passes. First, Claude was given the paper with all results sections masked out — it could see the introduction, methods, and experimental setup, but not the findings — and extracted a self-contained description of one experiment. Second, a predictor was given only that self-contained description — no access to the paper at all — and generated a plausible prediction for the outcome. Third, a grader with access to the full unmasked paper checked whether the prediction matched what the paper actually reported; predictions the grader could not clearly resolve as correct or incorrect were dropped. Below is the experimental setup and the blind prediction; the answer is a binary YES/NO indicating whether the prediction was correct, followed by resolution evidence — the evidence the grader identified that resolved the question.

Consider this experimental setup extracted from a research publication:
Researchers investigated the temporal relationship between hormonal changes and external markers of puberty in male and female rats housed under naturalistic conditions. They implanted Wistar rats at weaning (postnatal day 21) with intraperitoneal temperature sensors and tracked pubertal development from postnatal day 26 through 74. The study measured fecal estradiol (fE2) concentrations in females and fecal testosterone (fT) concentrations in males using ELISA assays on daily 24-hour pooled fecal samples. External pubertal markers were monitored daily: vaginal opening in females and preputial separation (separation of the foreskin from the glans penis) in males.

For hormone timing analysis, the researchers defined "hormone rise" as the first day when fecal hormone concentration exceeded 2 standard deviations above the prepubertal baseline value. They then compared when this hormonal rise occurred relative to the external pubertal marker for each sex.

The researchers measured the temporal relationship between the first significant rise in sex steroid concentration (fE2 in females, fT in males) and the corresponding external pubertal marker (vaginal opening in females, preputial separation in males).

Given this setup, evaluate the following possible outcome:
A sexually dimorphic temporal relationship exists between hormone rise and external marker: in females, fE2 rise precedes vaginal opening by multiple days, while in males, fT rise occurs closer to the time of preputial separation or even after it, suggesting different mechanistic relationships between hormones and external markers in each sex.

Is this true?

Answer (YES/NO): YES